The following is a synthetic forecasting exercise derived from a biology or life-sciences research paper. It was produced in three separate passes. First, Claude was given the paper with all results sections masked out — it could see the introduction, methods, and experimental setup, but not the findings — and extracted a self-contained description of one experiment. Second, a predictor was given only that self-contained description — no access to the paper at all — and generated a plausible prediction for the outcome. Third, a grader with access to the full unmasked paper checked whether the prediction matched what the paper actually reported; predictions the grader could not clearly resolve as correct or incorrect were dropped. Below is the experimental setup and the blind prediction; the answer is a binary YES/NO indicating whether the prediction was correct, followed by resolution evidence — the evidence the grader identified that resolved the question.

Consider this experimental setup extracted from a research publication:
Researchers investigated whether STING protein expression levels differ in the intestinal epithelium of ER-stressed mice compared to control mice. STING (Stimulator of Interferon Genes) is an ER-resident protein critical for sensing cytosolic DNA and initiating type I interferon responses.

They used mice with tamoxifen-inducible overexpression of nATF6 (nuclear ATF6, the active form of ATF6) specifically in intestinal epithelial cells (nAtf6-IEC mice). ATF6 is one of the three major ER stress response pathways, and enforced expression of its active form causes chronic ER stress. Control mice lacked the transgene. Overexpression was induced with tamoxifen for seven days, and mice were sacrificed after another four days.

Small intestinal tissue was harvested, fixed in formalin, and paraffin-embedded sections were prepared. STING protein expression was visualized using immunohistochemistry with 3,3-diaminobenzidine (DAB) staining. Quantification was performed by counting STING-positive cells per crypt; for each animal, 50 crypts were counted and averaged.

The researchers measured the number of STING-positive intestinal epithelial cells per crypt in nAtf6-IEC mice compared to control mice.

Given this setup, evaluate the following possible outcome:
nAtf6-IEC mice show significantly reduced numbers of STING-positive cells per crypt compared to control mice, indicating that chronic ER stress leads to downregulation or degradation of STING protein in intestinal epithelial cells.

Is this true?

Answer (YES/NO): YES